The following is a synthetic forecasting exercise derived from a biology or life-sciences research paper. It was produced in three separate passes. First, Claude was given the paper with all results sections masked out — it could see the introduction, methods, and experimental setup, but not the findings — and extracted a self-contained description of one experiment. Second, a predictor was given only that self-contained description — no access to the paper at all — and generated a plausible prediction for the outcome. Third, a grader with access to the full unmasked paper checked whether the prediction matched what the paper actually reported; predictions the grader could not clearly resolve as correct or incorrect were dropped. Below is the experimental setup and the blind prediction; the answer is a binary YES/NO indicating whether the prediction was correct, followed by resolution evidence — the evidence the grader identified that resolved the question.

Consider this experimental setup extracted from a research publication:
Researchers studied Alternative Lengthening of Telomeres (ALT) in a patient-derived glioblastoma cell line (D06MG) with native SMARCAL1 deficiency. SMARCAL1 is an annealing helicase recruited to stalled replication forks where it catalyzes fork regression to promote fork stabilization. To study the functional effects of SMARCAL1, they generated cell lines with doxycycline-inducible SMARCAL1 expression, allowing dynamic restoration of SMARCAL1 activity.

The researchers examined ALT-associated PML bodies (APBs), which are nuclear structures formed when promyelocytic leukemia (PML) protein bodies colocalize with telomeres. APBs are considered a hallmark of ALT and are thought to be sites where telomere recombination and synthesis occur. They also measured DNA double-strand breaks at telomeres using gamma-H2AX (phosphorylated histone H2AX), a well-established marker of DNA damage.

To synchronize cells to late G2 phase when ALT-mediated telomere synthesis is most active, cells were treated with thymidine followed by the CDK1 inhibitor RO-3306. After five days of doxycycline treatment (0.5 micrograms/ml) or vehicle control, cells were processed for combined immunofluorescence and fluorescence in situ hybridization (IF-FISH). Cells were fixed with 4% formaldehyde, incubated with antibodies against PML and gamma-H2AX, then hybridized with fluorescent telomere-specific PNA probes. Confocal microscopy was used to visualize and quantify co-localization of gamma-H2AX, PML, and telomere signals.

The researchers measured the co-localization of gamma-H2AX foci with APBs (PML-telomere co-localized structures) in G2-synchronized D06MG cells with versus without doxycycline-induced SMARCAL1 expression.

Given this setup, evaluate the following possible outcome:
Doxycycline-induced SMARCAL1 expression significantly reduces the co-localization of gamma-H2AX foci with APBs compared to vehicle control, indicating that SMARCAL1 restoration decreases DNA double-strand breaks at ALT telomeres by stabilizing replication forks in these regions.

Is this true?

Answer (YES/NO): YES